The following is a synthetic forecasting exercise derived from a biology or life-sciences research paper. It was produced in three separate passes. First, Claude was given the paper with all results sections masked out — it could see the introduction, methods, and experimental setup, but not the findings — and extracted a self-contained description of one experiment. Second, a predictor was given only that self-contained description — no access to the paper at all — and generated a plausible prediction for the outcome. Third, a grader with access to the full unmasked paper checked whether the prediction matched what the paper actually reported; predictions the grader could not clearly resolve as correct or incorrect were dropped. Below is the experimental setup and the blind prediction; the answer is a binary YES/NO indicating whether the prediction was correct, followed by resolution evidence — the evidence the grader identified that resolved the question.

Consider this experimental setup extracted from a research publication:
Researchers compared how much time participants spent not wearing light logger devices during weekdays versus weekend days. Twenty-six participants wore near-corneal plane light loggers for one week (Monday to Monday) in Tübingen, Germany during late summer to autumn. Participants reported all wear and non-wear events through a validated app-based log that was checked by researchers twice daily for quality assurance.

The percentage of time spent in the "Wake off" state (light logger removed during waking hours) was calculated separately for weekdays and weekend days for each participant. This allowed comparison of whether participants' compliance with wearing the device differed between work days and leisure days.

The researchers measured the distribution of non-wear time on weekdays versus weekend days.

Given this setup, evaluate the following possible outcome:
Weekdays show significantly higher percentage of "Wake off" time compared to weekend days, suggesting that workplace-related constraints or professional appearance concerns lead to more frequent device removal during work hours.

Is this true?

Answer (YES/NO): NO